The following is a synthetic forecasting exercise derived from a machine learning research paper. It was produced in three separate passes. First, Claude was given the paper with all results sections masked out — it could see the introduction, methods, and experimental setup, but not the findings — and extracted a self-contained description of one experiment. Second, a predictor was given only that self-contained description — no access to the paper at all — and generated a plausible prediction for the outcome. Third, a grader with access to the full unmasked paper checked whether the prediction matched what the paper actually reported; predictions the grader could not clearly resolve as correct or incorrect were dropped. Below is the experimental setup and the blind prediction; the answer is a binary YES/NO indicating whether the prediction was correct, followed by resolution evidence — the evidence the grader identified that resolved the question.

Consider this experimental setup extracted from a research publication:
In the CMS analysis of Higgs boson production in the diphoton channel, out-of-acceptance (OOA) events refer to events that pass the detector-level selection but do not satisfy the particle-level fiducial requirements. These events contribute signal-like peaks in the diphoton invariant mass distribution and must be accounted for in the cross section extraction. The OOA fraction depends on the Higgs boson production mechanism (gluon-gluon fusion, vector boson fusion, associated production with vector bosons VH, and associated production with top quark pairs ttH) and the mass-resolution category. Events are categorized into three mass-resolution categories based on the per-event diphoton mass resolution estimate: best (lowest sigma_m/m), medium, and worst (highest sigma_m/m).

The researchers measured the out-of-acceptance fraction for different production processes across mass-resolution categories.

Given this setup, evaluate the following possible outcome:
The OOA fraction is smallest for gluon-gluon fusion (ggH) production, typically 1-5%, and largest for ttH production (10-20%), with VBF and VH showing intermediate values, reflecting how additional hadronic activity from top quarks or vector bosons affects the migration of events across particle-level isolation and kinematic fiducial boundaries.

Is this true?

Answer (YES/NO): NO